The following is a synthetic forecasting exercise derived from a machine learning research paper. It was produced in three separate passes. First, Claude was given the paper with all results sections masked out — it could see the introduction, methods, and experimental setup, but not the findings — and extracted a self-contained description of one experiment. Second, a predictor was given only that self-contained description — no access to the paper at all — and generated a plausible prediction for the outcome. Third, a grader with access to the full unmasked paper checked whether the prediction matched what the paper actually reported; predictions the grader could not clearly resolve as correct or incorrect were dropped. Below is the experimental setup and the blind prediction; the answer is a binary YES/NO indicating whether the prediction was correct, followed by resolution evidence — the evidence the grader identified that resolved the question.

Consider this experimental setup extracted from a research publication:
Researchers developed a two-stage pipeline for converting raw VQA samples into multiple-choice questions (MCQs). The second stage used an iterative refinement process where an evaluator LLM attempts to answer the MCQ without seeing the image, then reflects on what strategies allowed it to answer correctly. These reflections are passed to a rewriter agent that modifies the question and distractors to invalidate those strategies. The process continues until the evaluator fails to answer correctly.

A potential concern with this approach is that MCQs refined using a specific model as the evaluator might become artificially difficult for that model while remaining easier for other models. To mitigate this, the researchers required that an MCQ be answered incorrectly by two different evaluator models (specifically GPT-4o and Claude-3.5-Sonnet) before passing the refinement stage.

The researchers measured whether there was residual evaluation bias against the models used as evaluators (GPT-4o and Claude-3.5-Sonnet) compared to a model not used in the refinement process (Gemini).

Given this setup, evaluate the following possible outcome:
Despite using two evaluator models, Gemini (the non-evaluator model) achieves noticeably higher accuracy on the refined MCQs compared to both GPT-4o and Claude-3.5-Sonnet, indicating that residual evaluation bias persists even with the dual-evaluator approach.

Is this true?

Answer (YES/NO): YES